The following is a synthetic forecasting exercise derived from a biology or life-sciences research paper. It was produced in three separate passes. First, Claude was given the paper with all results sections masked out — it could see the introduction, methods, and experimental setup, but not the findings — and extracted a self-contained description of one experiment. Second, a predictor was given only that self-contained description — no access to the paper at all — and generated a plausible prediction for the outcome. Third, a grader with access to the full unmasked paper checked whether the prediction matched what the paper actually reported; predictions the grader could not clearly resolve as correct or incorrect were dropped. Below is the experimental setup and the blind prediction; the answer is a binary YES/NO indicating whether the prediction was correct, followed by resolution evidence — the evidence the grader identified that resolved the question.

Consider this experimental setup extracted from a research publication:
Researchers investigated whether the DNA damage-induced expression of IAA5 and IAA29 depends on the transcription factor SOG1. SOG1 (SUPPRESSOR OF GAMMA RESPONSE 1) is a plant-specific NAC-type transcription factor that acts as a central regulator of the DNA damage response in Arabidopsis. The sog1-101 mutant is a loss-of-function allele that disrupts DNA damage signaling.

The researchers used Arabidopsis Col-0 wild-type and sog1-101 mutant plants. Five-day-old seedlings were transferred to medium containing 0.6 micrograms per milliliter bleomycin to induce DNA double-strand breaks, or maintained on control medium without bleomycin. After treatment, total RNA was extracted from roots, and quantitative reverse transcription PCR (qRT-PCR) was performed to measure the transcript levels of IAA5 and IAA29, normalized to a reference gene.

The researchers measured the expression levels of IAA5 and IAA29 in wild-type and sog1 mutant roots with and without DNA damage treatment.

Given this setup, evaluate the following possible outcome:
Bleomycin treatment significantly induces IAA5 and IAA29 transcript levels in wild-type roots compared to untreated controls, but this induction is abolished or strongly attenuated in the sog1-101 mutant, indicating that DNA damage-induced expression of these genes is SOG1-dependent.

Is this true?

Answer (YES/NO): YES